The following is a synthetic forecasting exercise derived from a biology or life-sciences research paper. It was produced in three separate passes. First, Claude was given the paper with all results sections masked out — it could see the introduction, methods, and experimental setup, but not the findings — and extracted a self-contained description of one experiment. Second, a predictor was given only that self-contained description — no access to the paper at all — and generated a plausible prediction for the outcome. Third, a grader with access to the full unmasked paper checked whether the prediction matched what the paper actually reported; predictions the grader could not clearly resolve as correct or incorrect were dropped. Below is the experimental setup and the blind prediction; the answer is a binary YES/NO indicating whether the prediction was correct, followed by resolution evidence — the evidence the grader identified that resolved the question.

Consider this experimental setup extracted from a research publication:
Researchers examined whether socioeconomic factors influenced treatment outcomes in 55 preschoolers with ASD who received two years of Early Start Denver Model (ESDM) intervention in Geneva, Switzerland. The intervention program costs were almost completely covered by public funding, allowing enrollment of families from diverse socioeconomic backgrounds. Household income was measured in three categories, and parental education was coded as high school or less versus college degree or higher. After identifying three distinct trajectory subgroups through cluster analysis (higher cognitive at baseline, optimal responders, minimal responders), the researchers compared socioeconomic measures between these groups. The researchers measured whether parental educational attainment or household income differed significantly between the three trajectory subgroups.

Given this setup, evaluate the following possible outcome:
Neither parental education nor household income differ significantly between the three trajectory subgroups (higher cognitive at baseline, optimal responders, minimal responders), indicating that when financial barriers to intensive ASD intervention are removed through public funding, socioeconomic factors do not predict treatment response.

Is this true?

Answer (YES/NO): YES